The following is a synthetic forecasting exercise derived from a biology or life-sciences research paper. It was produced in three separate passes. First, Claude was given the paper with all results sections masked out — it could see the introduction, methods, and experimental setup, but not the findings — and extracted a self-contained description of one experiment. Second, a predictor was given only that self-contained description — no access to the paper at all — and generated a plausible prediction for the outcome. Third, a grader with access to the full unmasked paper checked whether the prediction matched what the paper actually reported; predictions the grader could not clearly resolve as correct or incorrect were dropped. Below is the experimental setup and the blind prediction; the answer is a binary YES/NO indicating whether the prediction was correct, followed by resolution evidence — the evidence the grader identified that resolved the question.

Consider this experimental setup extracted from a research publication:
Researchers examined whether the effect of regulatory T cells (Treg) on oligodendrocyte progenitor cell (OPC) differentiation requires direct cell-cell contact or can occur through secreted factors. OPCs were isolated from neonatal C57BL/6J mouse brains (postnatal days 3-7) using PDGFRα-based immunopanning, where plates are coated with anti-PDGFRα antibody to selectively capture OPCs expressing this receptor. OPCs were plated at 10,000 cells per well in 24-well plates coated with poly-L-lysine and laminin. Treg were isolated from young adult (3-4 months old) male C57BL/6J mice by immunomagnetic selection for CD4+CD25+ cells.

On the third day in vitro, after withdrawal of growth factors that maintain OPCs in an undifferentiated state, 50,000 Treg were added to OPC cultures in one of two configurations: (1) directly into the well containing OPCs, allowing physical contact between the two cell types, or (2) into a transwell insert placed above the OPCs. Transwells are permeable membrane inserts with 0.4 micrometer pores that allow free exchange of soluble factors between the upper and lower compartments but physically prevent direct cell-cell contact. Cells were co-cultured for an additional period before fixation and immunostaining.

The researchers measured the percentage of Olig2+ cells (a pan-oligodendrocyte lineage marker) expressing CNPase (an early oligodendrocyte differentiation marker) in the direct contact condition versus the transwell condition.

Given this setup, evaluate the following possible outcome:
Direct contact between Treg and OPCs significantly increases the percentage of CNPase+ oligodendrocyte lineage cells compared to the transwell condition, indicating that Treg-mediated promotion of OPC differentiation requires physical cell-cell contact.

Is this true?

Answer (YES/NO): YES